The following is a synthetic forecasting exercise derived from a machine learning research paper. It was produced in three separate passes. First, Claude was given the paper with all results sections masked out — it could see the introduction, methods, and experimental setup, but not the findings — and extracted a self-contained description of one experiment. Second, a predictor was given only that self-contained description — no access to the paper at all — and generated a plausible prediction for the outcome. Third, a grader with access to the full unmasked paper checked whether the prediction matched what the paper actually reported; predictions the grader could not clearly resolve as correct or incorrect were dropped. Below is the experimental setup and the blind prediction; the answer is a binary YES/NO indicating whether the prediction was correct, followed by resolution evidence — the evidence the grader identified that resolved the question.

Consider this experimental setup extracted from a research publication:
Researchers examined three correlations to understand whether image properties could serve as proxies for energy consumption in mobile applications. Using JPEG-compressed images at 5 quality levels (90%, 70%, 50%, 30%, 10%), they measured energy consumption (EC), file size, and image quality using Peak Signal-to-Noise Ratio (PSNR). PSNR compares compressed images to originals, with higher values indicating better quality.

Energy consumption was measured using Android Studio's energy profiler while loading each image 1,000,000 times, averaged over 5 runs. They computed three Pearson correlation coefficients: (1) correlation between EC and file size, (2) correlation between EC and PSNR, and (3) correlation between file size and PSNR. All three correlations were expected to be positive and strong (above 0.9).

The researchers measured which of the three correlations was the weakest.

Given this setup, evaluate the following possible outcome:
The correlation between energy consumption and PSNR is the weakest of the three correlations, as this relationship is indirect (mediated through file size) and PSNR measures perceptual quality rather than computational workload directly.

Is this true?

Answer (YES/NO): NO